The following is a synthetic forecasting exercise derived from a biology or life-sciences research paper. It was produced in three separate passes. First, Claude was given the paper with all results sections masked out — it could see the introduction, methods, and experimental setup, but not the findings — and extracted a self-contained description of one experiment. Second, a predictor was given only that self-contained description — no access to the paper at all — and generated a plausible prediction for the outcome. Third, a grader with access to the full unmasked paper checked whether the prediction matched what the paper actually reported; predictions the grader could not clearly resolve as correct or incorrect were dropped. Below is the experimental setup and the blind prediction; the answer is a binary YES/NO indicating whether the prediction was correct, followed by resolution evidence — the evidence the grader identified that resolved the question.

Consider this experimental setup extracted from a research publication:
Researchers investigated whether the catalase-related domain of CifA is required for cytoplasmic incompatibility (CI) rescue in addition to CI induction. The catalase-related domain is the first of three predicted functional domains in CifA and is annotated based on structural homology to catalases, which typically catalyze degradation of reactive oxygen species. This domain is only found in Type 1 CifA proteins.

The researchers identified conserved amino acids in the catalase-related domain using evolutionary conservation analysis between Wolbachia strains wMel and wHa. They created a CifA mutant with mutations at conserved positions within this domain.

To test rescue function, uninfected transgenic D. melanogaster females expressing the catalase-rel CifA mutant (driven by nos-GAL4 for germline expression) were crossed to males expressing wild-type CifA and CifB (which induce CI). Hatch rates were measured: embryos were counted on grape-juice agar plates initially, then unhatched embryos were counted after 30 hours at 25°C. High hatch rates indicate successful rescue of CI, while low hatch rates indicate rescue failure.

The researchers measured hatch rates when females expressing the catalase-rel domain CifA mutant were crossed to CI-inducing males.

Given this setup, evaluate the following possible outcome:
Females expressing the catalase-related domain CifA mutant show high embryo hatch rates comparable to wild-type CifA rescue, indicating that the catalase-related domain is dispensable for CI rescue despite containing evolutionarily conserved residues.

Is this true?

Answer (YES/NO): NO